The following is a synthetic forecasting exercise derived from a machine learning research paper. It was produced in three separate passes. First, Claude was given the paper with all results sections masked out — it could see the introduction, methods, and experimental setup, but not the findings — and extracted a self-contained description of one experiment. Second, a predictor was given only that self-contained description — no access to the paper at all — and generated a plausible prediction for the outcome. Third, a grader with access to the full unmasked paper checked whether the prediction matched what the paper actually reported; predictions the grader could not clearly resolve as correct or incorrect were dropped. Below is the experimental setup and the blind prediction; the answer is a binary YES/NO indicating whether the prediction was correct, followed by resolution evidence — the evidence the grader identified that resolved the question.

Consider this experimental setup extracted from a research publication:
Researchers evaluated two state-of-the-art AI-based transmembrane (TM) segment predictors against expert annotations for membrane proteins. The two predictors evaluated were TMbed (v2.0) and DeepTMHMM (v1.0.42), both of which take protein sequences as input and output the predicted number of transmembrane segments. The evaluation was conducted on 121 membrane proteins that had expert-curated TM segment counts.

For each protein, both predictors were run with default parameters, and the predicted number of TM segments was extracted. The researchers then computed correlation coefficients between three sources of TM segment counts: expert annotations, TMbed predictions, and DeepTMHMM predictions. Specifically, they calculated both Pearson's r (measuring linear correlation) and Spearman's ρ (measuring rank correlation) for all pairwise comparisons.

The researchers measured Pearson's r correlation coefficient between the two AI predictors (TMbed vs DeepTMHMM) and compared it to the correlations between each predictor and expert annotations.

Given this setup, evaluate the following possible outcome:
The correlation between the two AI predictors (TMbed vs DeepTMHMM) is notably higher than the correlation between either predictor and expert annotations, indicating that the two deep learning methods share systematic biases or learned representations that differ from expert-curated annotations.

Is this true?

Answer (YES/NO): YES